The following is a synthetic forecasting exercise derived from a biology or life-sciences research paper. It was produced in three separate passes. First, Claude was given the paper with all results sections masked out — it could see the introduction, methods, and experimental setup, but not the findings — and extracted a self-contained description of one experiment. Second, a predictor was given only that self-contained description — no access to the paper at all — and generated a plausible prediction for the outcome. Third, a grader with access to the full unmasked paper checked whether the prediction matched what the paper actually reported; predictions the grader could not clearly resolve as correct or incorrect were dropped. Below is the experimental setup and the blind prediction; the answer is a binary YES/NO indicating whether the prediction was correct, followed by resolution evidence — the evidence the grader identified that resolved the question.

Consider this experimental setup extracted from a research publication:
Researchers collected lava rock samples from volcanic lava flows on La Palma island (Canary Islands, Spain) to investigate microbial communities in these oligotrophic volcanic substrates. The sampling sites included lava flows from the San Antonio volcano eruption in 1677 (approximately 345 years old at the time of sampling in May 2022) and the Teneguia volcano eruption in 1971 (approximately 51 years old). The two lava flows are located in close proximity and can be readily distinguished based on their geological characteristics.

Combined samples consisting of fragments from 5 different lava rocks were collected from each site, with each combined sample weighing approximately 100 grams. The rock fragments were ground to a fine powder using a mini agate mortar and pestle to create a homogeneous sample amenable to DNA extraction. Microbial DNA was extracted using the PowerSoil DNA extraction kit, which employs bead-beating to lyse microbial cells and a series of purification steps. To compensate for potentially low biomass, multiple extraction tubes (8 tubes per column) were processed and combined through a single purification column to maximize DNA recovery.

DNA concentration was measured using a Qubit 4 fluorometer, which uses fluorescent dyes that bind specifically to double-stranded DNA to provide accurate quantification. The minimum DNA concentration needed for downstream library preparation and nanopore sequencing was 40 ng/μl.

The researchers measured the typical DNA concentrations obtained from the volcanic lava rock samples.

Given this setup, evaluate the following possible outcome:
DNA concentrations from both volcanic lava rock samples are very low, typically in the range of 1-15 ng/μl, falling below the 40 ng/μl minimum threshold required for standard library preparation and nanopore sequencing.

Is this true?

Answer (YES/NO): NO